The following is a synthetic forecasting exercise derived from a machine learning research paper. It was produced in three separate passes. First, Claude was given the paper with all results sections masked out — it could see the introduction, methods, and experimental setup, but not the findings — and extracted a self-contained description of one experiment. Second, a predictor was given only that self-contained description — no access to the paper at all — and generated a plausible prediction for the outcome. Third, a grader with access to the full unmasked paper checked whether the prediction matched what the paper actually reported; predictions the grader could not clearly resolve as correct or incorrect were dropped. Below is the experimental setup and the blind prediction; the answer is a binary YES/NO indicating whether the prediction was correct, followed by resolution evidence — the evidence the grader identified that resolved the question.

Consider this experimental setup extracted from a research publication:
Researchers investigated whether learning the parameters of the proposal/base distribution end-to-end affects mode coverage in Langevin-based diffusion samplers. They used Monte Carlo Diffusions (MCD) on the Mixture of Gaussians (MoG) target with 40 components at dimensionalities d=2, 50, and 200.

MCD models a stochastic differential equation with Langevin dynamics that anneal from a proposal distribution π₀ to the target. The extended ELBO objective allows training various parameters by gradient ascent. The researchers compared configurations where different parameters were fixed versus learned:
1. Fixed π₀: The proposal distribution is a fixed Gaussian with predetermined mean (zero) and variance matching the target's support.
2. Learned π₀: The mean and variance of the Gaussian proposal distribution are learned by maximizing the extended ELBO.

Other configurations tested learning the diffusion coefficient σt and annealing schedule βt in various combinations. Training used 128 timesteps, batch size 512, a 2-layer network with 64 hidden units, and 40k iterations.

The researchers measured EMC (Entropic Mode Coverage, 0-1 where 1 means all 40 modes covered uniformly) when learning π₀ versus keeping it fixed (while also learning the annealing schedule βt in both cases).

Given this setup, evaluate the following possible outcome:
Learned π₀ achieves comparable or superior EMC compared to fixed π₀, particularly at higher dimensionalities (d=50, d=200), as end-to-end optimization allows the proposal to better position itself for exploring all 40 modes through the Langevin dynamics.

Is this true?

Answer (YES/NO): NO